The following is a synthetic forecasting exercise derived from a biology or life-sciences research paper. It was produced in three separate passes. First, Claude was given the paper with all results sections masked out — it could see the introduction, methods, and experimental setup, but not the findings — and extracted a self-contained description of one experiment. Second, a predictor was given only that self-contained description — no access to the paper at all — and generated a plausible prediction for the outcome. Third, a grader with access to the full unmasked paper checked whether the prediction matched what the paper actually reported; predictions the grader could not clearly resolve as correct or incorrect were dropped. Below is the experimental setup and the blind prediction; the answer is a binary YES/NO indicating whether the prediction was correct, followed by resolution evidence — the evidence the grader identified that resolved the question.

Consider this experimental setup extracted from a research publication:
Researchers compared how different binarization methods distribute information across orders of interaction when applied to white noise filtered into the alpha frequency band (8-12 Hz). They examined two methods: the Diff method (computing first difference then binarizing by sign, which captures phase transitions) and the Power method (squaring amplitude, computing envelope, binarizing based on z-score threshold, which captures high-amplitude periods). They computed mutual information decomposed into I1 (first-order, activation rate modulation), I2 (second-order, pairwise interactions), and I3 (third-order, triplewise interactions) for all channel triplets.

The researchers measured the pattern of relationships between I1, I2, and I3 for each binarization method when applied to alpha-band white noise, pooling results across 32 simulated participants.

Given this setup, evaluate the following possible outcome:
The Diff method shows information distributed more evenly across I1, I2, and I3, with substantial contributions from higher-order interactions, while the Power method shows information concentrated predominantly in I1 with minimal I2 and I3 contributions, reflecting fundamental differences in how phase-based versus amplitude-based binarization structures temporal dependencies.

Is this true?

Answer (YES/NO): NO